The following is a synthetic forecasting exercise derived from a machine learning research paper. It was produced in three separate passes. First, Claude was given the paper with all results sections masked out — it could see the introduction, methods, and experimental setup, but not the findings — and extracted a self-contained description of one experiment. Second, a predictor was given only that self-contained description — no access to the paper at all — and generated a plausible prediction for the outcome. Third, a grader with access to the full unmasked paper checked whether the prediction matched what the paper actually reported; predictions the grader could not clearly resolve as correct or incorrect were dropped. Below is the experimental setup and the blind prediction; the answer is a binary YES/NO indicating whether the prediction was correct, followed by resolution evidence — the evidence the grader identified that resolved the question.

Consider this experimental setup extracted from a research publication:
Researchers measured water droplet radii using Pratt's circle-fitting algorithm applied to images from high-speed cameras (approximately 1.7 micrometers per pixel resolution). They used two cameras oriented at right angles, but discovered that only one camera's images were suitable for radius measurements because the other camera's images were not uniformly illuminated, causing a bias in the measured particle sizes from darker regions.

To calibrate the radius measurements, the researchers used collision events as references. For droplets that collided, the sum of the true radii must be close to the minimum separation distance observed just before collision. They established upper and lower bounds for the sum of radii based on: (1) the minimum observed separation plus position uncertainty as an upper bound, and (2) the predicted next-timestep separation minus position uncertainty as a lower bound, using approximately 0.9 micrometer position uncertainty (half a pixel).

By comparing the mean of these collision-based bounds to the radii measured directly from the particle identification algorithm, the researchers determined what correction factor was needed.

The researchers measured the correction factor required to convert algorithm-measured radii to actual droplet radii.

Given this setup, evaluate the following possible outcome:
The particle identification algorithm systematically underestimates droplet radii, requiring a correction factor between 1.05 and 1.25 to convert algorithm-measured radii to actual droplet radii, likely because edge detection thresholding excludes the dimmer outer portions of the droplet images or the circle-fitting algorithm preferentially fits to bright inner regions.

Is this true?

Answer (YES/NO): NO